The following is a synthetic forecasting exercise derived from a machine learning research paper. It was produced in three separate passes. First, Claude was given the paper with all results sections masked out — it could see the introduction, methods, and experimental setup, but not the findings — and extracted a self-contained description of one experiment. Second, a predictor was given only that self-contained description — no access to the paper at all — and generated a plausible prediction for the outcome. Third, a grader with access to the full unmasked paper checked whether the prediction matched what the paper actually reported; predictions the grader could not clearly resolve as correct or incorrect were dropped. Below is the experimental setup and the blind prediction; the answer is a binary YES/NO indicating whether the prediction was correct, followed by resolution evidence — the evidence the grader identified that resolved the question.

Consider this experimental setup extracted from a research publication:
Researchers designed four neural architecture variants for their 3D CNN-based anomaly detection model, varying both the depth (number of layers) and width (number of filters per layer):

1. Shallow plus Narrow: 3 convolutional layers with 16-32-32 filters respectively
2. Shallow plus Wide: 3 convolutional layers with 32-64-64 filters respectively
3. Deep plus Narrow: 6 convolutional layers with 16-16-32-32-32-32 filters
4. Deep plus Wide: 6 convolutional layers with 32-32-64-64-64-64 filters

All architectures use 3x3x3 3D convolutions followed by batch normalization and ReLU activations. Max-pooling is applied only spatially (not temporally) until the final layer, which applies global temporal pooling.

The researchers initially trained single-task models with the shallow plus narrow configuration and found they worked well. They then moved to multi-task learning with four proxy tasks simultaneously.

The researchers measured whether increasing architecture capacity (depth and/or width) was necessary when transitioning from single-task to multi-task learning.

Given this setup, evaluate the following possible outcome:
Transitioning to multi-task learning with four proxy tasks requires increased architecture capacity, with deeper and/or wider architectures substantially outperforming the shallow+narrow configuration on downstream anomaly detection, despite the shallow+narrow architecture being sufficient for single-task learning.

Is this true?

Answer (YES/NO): YES